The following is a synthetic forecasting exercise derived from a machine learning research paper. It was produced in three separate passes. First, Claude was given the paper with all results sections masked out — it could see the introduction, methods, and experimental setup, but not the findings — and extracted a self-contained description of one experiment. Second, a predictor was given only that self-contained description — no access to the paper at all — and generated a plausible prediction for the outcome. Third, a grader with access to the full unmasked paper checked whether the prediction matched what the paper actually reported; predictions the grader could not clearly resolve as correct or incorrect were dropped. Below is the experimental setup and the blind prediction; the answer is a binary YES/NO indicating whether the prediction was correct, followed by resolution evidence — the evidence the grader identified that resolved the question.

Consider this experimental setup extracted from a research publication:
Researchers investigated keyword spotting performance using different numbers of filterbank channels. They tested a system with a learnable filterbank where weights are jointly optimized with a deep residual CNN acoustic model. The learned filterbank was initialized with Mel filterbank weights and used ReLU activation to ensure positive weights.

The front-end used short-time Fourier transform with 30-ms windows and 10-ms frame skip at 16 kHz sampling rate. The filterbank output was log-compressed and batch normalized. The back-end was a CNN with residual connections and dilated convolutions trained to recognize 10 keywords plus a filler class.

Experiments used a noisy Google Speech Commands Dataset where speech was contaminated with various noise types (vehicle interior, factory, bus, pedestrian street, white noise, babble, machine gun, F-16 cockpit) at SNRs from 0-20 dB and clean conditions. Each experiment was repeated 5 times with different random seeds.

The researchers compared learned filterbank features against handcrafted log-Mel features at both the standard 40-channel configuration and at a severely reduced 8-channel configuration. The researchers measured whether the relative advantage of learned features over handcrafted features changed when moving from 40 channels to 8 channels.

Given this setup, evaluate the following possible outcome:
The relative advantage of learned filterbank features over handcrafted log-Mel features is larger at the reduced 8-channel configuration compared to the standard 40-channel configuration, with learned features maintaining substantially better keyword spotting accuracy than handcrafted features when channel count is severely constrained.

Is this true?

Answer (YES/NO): YES